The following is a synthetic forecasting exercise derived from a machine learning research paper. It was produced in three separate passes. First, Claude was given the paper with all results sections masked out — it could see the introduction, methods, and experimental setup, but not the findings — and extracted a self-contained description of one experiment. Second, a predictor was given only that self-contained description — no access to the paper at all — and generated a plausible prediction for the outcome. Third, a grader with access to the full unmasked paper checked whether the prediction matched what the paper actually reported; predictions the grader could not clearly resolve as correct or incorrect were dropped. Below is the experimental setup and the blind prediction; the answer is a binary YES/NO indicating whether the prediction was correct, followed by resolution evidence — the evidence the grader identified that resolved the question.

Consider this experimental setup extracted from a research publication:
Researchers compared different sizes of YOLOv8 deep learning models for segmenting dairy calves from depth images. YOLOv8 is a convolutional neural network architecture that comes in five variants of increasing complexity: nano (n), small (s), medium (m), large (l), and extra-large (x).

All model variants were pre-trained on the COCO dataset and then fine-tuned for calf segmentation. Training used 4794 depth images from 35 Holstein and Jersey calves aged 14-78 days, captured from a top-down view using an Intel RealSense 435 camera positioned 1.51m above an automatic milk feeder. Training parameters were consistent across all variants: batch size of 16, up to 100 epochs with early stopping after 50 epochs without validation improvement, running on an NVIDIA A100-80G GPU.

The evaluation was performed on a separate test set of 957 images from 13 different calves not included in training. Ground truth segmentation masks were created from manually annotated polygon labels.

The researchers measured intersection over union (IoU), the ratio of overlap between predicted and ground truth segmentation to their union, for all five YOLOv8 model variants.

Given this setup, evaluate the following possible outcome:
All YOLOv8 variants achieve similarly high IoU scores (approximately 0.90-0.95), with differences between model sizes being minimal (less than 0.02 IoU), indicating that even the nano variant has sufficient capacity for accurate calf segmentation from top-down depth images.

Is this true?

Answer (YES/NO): NO